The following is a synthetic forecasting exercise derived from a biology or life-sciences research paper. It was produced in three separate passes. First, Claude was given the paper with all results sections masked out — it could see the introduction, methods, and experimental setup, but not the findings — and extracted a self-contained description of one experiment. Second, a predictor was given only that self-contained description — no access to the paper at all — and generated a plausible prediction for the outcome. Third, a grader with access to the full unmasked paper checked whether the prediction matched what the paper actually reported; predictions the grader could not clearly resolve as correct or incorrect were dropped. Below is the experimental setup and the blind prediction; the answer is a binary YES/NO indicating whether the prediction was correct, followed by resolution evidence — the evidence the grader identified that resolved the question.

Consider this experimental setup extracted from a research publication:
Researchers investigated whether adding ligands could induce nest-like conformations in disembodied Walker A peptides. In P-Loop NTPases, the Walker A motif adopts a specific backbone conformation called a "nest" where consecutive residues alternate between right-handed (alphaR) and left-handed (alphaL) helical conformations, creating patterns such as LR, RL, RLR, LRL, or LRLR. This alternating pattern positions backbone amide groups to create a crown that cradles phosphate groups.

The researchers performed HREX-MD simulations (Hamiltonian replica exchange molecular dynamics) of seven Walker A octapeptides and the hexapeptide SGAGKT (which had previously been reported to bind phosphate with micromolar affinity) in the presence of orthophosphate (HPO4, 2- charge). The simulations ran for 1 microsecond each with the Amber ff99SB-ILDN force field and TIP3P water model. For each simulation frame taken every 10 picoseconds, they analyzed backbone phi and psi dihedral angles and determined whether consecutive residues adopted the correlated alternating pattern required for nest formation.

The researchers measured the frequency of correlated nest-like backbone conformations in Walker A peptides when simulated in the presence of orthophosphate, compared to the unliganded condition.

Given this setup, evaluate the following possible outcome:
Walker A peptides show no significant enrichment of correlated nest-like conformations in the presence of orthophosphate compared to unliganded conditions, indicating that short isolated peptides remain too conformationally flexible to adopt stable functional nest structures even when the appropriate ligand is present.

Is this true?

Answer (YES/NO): YES